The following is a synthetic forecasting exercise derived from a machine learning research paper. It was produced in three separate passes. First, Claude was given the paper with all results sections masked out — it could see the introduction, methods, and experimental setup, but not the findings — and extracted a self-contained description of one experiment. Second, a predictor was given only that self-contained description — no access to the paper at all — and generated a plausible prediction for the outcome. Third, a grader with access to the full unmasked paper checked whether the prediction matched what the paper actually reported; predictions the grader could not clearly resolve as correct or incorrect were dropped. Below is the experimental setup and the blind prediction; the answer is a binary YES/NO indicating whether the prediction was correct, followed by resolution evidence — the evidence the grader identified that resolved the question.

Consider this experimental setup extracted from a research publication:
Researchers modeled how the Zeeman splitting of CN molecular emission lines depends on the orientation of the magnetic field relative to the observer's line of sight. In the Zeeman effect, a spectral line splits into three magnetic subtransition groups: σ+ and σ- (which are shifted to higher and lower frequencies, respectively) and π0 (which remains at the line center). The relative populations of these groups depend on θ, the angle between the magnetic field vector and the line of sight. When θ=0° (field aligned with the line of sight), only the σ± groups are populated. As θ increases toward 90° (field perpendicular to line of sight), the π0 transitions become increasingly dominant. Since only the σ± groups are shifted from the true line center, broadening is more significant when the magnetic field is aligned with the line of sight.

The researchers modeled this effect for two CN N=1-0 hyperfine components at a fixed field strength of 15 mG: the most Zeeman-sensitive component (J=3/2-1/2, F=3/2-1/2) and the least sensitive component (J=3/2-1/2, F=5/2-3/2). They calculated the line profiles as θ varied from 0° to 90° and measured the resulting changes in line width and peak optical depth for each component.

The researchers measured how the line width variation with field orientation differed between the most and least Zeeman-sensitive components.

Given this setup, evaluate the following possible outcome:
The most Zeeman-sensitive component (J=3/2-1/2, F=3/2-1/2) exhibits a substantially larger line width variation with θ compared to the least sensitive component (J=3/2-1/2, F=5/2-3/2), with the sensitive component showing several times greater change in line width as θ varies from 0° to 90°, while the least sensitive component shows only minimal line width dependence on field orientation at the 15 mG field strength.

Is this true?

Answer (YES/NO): YES